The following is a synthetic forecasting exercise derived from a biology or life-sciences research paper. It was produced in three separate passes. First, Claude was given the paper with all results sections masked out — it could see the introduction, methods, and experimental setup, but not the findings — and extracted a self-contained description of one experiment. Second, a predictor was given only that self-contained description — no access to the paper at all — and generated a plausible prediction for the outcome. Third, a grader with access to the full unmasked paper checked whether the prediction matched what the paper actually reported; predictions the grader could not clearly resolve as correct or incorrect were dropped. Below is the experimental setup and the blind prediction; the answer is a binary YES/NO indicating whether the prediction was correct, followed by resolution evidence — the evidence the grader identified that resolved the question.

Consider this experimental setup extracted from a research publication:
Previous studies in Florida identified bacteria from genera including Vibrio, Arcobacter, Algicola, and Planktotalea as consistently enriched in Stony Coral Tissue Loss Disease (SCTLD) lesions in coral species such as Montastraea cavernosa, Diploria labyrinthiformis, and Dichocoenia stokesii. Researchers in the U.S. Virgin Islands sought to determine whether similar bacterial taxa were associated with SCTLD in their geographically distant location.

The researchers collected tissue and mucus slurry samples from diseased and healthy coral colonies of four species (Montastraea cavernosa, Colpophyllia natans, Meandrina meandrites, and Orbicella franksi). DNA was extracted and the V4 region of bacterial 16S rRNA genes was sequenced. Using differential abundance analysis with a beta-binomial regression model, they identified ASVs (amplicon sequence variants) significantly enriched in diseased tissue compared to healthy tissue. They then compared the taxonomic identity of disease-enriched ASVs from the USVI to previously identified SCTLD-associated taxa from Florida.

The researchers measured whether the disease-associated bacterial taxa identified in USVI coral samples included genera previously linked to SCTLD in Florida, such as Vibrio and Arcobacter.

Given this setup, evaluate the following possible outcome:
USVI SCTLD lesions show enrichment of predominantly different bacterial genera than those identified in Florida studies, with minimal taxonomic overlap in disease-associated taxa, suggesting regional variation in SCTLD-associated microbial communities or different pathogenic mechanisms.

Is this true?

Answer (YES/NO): NO